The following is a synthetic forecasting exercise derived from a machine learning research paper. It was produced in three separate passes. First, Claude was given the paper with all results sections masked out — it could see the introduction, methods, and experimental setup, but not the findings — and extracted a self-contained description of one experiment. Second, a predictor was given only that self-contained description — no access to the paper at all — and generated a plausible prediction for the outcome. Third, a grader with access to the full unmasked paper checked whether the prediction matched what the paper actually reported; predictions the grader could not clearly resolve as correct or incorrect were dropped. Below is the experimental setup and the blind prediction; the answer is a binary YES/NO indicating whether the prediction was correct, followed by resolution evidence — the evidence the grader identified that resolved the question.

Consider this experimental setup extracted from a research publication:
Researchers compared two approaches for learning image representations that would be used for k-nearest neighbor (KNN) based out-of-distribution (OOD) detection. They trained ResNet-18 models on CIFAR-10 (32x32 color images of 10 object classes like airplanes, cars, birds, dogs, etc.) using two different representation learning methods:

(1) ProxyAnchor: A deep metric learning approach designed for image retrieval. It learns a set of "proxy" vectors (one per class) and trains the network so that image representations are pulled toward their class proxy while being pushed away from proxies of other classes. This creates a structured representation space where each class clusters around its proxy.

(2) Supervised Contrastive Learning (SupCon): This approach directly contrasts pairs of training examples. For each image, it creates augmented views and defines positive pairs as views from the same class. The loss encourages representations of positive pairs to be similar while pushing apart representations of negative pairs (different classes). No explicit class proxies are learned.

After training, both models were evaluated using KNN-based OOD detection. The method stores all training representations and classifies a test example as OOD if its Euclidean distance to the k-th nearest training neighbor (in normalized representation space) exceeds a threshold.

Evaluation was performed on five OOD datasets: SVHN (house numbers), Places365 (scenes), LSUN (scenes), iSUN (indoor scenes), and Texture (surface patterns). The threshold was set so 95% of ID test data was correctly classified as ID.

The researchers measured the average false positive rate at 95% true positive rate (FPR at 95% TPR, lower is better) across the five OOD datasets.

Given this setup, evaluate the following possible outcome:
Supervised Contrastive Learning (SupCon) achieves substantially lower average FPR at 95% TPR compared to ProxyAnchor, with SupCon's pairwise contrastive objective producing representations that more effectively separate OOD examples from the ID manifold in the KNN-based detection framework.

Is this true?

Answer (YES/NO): YES